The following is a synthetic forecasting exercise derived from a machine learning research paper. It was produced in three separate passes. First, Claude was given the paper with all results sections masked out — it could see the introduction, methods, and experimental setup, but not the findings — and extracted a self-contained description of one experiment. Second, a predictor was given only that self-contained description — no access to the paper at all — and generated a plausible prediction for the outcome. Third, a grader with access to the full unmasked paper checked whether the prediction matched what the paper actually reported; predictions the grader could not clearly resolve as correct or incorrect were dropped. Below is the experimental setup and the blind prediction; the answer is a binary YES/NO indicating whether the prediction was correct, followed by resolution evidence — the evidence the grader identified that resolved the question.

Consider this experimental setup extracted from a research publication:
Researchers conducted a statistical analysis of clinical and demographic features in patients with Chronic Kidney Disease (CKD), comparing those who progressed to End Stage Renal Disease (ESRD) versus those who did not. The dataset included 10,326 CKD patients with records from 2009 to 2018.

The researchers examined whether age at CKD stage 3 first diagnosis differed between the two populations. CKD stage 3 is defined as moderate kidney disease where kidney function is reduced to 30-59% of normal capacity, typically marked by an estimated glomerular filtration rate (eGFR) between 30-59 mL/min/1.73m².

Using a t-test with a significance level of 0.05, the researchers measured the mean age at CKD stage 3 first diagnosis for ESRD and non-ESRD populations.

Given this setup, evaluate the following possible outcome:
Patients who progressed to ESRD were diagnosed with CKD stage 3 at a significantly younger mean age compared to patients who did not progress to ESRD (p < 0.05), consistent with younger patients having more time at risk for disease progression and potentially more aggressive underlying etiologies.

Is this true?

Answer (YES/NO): YES